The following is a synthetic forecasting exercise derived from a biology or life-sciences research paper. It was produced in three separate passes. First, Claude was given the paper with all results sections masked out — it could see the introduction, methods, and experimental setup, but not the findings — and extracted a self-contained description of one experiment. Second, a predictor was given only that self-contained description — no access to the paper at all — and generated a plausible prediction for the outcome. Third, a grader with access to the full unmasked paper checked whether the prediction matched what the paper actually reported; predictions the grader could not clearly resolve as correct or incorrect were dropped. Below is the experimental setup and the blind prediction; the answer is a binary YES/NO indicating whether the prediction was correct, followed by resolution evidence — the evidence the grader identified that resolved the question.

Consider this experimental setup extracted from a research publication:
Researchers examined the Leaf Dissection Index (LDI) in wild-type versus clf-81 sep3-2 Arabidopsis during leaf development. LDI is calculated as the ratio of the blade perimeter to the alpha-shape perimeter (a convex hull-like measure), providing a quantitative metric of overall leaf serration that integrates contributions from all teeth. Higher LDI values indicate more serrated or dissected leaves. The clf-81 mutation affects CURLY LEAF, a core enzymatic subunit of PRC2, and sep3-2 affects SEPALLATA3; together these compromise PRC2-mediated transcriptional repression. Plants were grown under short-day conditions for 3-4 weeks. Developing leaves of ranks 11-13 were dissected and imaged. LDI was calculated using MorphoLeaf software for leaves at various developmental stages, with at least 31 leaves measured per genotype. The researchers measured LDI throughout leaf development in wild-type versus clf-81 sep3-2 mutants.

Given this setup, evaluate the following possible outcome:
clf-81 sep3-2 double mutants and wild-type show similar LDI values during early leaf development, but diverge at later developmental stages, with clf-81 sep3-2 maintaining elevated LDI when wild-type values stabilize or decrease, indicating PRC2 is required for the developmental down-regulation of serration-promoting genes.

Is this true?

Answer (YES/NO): NO